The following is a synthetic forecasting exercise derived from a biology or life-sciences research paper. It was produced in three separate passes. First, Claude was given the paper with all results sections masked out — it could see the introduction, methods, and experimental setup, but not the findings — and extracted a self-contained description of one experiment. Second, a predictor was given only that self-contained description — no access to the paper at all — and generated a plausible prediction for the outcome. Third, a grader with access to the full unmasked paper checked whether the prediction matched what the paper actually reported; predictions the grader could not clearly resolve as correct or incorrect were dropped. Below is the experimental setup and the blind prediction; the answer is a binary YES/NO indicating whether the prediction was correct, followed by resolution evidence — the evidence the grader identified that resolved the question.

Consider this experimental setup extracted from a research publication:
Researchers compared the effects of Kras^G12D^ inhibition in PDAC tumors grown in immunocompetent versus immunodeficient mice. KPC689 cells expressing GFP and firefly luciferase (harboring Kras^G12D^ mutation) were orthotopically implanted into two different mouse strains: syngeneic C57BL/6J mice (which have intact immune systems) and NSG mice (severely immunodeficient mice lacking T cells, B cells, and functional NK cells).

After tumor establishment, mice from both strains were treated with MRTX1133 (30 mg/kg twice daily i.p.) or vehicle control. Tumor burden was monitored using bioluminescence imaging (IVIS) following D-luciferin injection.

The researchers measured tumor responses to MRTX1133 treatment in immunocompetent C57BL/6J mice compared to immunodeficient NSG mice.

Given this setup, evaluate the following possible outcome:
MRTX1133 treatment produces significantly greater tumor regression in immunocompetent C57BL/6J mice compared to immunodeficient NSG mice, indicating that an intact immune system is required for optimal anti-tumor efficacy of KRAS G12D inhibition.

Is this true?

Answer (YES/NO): YES